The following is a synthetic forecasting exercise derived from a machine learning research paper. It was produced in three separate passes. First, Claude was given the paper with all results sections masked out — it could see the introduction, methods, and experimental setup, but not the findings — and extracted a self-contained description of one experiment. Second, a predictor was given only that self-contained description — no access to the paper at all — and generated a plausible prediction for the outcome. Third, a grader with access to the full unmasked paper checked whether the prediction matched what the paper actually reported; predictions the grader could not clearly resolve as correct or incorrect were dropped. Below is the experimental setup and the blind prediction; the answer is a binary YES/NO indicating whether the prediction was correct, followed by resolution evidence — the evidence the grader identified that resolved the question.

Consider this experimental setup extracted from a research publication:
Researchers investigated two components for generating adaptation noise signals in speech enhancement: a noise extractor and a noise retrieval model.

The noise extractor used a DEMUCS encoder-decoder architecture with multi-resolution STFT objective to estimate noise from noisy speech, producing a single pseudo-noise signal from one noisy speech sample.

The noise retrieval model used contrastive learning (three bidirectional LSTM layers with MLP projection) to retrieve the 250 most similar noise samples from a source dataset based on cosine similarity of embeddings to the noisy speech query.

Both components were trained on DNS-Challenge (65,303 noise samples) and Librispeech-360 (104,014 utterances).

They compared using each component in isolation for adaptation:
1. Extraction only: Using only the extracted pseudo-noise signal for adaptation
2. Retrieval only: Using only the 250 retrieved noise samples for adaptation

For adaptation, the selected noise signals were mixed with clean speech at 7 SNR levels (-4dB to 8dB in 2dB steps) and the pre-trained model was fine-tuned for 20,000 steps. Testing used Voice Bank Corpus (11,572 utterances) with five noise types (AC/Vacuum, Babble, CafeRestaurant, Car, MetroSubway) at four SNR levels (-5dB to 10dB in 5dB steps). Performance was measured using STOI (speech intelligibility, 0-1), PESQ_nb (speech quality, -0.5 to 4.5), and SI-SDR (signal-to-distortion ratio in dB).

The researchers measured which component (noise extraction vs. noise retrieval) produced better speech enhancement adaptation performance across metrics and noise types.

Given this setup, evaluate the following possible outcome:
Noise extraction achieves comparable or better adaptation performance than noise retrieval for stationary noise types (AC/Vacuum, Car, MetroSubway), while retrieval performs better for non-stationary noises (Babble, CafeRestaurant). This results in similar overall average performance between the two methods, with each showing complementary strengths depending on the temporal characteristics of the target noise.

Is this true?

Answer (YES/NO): NO